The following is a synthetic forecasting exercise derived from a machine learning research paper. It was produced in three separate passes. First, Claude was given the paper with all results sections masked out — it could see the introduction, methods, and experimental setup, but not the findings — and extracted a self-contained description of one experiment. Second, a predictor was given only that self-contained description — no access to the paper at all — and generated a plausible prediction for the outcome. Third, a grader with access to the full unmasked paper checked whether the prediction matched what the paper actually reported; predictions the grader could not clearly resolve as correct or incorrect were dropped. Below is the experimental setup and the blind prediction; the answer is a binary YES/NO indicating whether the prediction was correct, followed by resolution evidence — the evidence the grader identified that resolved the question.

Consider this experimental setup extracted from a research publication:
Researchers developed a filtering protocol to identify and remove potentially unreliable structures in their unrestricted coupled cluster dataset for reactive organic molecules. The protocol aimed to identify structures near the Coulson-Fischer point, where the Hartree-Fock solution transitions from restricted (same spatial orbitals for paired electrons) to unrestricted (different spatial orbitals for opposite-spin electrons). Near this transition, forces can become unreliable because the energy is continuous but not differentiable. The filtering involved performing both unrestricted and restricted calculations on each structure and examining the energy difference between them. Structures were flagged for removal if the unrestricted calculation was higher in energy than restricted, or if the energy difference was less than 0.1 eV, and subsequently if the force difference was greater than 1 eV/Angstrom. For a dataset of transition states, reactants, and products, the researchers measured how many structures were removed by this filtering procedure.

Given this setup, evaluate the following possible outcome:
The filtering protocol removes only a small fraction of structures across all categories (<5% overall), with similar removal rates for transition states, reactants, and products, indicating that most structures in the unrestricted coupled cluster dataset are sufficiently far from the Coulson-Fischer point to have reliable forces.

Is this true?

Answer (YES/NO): NO